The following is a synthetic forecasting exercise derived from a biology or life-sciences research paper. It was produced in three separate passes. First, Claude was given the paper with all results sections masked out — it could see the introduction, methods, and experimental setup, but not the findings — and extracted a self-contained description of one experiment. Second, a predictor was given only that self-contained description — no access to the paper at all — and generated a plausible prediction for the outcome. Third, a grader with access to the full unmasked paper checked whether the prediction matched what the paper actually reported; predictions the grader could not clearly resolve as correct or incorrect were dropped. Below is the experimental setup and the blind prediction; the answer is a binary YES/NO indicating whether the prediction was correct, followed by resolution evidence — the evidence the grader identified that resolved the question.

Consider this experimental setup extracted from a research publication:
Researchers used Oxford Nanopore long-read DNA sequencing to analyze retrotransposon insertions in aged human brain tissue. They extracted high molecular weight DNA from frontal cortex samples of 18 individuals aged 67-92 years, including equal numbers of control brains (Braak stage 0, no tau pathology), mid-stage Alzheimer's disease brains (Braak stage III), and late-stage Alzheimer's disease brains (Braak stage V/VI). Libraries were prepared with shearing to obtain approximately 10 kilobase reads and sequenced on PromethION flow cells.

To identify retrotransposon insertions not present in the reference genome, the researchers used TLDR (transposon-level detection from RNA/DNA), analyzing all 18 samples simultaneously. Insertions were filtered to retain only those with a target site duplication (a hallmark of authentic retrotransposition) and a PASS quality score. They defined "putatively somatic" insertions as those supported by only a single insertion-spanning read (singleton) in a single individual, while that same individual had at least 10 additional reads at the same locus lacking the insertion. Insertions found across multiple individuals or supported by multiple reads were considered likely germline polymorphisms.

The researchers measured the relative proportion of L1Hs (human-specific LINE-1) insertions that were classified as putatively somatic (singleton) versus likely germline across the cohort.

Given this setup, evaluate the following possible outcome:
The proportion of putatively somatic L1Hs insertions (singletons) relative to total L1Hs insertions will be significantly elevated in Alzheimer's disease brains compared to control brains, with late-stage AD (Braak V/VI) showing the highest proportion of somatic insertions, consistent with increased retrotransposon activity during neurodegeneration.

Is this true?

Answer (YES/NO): NO